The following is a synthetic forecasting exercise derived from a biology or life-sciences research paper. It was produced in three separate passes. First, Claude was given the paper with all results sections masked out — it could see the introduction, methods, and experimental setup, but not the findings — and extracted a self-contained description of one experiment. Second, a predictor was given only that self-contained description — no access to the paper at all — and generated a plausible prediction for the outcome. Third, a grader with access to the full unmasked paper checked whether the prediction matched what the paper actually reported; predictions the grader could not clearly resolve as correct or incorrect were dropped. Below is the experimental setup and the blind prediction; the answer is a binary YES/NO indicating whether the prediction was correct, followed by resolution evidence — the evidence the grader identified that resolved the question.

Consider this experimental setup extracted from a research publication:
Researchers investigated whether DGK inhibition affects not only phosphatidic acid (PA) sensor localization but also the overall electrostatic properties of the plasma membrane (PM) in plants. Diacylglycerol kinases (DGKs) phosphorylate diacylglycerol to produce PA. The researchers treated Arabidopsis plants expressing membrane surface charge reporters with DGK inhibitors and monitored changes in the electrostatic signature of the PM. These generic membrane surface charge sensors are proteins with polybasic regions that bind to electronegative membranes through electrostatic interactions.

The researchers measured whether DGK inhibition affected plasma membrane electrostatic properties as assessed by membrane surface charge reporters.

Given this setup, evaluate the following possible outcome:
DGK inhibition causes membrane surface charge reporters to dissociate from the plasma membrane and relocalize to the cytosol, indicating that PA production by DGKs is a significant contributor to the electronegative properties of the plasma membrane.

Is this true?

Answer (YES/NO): YES